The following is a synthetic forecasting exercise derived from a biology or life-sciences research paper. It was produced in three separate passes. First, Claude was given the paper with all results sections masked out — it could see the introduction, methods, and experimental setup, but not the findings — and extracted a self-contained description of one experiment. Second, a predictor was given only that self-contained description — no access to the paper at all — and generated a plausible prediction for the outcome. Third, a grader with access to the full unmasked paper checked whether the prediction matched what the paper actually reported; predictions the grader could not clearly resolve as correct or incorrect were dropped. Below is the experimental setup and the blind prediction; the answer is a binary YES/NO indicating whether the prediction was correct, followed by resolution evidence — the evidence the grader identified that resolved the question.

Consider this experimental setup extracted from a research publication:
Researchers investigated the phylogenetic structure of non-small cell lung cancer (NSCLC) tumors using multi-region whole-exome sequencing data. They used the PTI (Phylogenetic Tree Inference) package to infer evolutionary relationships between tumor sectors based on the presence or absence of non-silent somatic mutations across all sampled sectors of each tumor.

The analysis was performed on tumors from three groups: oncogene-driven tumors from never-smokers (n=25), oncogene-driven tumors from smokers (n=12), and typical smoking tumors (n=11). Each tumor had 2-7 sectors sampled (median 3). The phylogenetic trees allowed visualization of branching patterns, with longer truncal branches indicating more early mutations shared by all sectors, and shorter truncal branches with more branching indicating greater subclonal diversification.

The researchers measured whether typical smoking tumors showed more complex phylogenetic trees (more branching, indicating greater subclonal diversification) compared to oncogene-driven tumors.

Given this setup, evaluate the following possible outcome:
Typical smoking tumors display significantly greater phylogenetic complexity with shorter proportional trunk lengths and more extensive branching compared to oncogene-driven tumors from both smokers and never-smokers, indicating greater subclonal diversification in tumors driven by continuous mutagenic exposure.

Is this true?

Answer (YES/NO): NO